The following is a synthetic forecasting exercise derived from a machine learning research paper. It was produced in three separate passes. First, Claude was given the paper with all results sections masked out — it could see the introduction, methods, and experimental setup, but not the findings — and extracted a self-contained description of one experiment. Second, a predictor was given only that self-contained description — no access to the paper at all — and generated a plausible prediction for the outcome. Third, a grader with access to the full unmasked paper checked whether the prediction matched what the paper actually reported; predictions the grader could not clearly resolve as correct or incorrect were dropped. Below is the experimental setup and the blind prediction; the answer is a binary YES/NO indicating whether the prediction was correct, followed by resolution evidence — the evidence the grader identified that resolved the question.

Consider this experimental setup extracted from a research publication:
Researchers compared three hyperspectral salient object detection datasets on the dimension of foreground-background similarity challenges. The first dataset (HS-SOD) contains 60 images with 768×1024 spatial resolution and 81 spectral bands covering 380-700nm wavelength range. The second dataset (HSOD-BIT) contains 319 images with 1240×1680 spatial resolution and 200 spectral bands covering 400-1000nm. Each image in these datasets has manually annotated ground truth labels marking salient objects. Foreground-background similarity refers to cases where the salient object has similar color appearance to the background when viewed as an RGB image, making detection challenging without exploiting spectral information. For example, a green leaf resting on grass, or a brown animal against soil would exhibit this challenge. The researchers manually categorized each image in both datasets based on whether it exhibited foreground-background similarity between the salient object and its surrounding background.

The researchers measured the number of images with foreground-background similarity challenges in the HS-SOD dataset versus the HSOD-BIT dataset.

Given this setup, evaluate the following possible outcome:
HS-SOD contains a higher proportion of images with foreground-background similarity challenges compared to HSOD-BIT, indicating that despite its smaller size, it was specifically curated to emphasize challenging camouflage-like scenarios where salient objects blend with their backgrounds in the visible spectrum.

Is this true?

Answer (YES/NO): NO